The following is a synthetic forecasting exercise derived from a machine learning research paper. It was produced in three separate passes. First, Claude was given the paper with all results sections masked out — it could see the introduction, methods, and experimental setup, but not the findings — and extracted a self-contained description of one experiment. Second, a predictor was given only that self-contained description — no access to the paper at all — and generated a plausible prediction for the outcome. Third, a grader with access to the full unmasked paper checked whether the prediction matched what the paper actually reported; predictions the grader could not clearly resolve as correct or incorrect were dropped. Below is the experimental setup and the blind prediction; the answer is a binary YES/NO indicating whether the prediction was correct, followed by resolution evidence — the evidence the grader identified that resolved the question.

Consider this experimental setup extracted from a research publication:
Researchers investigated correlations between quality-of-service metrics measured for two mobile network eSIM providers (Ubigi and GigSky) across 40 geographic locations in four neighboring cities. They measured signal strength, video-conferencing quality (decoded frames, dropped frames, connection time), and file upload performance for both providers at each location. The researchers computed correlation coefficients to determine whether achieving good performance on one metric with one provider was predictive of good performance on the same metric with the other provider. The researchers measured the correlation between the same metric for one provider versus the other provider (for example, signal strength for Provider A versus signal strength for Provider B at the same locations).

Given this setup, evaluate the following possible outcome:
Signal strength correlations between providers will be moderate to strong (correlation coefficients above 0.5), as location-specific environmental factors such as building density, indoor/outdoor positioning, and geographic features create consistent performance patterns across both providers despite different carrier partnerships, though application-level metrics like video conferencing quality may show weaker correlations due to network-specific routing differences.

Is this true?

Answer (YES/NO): NO